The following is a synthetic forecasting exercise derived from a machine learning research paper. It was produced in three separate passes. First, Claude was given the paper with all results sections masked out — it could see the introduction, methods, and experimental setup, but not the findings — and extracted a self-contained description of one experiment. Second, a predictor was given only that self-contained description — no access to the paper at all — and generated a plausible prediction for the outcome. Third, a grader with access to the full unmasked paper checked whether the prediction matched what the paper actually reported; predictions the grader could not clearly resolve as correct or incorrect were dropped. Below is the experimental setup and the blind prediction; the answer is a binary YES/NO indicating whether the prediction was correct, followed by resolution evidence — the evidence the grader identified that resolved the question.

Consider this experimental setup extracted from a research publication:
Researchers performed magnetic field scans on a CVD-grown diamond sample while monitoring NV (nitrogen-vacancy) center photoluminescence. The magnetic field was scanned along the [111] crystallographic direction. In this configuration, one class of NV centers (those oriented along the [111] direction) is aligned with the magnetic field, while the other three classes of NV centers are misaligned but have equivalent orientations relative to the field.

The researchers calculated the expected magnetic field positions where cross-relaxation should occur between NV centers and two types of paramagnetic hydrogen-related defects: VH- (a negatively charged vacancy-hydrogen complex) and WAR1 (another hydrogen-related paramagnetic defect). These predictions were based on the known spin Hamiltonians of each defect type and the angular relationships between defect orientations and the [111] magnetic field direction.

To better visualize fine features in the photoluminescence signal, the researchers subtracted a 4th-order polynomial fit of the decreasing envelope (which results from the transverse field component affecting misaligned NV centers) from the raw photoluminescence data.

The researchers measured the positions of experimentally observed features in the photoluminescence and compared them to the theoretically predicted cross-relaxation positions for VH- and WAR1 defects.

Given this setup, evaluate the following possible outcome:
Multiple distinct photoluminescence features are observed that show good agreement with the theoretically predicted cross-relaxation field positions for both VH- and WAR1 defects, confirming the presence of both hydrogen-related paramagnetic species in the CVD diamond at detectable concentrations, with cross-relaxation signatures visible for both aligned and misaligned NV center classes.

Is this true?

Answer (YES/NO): NO